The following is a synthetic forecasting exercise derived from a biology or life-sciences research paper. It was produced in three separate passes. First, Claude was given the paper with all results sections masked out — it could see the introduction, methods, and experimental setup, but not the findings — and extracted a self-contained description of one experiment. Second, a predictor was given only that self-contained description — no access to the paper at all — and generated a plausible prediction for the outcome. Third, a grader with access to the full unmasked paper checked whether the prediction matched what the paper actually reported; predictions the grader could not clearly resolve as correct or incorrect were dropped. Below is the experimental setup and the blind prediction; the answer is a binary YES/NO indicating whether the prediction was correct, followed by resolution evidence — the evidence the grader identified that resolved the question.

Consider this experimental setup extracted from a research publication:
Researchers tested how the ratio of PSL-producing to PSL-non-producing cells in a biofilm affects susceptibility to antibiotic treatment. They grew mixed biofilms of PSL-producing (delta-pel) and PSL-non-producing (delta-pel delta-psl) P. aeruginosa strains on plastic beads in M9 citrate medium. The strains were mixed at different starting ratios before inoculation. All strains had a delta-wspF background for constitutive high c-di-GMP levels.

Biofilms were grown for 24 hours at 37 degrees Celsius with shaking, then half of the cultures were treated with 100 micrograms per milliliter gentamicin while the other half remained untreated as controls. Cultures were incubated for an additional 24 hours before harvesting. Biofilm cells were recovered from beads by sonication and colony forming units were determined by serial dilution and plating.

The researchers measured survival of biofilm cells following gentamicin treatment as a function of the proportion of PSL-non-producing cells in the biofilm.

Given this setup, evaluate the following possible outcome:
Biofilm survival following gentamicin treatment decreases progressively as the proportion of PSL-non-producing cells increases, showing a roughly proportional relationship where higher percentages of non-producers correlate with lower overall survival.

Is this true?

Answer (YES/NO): NO